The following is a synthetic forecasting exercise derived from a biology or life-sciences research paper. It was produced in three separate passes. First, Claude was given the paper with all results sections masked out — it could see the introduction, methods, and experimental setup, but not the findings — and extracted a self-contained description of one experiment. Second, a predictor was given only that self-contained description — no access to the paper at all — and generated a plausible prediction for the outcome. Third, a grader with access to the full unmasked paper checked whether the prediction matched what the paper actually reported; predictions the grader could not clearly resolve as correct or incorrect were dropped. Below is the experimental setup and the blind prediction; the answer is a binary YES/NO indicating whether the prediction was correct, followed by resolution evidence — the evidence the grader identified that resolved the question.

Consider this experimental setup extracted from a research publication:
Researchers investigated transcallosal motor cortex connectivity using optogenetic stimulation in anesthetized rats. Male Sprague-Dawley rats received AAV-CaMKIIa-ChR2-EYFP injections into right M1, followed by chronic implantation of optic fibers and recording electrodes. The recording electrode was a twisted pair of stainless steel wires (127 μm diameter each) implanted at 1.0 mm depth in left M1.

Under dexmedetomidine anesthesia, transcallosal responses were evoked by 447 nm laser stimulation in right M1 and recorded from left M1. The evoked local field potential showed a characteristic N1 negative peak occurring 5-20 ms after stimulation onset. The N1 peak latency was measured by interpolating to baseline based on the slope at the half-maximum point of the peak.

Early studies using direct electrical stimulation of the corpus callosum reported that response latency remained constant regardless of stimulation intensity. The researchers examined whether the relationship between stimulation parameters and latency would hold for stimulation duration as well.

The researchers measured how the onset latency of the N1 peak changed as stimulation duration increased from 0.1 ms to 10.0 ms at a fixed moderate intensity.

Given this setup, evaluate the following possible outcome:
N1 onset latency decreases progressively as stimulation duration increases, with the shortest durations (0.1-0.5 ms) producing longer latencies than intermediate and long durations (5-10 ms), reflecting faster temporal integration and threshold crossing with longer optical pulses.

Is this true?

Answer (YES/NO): NO